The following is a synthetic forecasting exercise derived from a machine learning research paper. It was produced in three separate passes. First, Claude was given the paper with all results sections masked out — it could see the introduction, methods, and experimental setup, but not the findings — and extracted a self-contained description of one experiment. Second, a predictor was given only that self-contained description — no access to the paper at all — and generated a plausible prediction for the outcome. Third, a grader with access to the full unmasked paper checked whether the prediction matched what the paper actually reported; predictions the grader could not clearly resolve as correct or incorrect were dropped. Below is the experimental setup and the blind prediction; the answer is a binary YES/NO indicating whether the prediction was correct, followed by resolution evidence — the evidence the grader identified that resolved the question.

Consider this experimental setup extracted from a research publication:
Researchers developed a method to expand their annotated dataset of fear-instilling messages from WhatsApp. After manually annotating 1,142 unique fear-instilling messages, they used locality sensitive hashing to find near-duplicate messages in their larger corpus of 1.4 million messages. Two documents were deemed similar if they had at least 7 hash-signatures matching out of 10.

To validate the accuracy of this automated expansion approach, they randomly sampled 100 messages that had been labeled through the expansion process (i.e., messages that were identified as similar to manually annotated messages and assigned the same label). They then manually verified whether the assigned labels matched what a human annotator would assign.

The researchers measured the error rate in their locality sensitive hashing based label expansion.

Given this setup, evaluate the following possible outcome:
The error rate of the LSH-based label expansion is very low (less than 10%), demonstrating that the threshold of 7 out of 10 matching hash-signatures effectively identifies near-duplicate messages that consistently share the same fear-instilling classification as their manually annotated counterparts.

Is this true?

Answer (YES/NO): YES